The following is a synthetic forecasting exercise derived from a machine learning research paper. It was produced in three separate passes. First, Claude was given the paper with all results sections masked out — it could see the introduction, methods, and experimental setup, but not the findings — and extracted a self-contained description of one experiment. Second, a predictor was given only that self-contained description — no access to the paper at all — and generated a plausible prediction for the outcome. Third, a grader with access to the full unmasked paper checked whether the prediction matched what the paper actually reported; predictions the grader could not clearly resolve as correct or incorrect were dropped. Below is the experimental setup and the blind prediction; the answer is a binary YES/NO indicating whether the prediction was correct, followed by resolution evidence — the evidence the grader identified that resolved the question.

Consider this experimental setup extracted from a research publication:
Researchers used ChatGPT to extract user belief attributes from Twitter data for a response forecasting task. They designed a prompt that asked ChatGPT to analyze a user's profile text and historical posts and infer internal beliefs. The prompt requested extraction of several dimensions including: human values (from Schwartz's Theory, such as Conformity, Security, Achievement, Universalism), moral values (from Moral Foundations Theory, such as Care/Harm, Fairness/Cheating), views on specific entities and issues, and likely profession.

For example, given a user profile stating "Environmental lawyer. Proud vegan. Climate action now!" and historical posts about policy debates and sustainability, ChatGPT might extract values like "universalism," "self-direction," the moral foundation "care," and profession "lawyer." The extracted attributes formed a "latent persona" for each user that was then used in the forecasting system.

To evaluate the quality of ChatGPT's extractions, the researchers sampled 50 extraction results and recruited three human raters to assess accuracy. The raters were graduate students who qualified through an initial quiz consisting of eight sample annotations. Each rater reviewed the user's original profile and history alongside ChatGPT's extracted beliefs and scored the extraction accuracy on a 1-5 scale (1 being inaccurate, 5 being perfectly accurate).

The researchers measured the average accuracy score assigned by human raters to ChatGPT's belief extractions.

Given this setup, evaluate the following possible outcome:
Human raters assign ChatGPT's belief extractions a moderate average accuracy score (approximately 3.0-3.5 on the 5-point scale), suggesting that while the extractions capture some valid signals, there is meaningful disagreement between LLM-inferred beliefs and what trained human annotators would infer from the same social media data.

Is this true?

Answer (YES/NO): NO